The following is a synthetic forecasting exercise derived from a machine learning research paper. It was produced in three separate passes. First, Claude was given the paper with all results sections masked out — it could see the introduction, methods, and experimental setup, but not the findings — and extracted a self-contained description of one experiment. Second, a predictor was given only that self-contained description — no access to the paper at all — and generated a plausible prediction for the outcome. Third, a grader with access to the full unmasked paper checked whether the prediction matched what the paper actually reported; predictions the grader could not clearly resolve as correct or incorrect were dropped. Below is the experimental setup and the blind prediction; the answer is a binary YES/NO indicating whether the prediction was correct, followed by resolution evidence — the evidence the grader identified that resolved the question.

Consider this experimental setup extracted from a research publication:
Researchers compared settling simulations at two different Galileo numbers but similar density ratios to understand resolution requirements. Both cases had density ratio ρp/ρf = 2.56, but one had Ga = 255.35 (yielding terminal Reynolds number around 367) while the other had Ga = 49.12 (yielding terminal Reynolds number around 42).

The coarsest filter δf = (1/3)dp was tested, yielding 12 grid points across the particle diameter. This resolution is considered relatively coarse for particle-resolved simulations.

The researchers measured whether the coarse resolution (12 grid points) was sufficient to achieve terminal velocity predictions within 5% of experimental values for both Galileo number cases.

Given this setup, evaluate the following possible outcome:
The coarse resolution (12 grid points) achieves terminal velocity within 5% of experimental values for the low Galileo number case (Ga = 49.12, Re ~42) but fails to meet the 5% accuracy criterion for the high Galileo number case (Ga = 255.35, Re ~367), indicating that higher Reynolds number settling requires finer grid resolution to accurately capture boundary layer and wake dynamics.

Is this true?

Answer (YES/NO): NO